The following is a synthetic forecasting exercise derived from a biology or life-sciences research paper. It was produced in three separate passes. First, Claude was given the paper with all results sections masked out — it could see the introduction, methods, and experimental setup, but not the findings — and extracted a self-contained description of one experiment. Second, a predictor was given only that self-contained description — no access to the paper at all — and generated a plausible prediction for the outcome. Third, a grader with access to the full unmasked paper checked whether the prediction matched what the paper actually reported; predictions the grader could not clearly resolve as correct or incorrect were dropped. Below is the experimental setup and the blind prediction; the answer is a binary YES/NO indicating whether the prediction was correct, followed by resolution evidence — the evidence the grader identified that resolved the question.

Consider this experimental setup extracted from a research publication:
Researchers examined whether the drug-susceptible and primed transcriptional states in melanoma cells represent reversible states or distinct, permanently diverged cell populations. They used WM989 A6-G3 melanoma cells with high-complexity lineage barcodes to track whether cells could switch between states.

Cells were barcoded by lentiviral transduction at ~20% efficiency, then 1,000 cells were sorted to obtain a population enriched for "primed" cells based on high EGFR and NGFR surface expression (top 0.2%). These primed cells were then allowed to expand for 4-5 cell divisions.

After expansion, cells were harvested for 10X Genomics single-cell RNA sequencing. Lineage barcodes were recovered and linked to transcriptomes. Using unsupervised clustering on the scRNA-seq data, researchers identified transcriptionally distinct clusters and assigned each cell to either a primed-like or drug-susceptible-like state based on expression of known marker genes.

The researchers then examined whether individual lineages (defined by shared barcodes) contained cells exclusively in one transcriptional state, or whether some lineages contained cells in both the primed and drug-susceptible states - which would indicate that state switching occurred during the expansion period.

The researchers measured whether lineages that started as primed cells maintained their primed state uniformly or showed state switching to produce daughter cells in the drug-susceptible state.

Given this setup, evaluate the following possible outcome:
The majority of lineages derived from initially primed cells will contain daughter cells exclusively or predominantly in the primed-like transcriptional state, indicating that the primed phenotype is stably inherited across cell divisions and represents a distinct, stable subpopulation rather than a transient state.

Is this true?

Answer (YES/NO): YES